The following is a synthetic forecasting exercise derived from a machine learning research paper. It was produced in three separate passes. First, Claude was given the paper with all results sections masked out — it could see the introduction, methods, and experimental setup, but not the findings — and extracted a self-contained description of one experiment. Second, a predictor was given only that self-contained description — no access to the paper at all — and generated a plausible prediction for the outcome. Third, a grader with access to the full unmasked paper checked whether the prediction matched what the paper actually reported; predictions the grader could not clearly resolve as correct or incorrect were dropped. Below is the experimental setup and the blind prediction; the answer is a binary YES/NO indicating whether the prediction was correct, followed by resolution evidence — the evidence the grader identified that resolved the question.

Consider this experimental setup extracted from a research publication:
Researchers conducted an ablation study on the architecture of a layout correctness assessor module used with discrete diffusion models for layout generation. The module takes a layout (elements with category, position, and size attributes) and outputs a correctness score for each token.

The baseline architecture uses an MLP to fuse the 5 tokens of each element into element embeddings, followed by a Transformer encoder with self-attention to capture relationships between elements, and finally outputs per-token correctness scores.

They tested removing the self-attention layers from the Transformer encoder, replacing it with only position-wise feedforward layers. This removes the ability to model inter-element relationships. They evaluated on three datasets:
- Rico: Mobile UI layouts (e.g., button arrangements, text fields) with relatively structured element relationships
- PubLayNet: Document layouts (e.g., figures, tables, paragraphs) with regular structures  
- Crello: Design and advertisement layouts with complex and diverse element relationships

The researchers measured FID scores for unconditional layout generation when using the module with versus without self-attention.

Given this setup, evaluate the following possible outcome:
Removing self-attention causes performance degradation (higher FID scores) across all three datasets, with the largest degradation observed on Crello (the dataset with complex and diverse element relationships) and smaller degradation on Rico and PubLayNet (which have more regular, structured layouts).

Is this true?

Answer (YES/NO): NO